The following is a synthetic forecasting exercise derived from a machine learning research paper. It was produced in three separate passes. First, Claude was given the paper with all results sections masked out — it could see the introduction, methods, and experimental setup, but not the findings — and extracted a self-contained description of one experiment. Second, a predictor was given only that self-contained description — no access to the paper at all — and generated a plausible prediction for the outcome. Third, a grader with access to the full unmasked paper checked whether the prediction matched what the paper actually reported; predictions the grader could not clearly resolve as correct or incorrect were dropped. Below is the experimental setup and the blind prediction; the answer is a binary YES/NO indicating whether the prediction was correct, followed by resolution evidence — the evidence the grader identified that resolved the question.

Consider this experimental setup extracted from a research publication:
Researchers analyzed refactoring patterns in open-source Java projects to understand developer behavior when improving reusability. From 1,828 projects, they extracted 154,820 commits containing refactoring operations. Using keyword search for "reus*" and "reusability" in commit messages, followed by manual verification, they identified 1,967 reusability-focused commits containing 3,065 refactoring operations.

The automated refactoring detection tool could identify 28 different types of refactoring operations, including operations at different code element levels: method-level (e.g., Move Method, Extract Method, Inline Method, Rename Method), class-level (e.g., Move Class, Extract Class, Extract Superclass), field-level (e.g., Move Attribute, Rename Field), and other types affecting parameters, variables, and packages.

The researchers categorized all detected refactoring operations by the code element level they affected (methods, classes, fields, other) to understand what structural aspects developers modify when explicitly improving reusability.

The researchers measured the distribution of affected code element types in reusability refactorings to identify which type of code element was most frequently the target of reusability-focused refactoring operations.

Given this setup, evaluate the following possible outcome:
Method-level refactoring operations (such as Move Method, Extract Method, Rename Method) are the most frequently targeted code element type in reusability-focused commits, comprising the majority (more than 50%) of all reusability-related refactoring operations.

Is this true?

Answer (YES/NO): YES